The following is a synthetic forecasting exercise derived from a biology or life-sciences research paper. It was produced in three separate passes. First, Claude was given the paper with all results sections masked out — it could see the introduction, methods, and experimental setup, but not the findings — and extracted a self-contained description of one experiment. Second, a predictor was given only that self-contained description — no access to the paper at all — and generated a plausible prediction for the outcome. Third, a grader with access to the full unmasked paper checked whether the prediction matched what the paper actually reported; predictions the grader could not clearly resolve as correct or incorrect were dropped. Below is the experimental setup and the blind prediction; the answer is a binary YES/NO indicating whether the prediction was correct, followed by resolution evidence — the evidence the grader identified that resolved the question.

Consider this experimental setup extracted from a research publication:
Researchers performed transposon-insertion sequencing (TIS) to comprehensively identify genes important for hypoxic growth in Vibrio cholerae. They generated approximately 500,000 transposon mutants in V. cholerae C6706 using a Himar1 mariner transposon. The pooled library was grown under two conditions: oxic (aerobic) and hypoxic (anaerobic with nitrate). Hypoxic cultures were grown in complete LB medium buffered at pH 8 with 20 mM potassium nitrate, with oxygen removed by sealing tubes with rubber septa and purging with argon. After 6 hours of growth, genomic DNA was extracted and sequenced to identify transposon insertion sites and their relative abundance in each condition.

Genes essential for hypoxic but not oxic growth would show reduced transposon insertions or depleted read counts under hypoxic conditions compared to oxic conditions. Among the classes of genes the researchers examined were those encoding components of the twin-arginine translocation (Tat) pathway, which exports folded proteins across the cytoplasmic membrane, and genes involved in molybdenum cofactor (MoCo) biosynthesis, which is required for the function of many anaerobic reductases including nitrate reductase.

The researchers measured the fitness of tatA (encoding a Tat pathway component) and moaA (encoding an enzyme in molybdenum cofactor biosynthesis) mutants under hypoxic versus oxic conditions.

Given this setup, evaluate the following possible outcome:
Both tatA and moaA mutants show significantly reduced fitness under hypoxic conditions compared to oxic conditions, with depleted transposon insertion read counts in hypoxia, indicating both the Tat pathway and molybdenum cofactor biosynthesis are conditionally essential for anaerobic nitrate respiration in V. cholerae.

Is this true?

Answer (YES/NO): YES